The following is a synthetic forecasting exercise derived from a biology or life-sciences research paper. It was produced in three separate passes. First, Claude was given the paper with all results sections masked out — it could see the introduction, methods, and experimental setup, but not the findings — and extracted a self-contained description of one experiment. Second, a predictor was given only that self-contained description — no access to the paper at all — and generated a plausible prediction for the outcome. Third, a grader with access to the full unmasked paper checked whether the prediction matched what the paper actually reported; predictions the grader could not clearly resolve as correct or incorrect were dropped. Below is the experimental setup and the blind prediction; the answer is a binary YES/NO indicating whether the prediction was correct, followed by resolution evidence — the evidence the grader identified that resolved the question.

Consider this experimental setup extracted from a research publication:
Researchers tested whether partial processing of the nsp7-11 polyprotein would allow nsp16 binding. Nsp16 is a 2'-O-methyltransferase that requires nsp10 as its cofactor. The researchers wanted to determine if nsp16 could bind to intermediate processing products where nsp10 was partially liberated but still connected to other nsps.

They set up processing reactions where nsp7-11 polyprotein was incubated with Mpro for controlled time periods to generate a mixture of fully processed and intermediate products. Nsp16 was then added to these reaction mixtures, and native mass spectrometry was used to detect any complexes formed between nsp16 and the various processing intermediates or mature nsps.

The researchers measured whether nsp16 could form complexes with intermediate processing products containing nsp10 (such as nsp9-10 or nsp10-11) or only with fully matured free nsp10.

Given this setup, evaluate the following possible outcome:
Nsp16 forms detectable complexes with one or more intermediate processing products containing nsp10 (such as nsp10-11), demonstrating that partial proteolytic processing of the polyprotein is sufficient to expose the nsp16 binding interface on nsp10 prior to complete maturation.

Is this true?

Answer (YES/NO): NO